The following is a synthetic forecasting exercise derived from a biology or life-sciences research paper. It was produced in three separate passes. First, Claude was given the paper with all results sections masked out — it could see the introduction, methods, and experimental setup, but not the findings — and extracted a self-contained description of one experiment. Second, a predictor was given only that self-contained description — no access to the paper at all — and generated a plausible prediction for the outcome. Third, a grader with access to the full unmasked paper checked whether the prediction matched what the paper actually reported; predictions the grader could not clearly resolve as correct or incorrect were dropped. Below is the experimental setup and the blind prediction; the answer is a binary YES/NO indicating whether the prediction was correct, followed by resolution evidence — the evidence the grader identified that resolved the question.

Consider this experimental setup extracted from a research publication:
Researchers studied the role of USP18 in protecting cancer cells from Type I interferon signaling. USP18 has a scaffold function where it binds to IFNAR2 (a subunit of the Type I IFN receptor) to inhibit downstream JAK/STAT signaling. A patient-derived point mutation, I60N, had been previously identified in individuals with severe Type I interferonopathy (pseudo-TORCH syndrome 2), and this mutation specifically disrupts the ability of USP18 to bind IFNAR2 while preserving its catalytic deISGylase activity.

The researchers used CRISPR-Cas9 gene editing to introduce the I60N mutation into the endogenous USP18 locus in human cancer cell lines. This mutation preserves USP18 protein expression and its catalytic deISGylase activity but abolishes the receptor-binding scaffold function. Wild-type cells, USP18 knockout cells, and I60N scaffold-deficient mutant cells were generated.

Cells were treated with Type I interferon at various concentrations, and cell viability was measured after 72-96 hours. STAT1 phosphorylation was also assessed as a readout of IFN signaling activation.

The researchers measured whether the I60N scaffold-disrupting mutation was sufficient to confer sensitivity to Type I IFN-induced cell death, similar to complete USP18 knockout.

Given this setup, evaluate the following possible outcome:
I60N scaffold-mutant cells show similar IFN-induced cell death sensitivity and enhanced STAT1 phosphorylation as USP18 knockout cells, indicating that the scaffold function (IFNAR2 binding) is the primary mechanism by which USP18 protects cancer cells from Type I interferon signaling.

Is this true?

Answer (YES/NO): NO